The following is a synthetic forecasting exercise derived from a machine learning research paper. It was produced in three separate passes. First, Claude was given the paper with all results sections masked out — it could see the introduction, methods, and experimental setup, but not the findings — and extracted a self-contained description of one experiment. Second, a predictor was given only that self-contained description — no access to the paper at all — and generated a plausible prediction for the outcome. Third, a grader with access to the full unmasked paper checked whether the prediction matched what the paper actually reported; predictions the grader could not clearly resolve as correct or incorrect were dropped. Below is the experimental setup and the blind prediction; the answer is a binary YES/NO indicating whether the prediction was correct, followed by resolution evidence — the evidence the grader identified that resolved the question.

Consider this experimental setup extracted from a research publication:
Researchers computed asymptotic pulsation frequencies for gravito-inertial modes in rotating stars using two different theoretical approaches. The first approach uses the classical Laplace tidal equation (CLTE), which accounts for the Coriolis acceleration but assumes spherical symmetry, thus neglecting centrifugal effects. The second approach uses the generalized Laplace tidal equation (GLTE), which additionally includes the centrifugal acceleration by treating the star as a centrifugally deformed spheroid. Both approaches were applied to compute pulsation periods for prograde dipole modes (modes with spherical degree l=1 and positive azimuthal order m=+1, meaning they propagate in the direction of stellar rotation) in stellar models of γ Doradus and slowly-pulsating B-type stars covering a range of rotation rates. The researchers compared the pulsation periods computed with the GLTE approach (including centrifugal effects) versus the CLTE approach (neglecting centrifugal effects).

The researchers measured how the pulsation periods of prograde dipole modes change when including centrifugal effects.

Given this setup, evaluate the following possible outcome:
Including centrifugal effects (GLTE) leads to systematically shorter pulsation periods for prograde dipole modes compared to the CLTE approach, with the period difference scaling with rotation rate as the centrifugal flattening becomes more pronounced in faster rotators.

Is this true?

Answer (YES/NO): NO